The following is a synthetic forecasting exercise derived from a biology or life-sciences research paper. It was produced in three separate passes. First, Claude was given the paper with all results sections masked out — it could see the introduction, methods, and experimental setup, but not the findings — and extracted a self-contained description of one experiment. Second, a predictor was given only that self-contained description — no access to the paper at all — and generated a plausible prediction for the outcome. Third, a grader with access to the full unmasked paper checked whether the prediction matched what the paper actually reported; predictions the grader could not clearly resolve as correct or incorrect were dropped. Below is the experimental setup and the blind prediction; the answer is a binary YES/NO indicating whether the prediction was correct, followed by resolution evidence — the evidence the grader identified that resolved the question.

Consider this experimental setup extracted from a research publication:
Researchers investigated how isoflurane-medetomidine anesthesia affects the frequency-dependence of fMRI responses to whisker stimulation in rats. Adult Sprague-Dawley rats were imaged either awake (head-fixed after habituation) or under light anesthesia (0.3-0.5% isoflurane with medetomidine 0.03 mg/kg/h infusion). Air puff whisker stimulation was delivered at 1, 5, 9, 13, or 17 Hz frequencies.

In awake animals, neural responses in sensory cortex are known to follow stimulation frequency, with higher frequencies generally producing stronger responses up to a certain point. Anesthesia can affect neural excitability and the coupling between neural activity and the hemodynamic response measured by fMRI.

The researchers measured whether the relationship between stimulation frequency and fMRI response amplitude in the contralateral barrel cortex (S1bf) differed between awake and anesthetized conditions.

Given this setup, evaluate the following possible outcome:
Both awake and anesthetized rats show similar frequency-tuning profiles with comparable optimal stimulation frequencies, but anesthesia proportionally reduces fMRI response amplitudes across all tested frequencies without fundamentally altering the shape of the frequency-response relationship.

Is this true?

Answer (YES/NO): NO